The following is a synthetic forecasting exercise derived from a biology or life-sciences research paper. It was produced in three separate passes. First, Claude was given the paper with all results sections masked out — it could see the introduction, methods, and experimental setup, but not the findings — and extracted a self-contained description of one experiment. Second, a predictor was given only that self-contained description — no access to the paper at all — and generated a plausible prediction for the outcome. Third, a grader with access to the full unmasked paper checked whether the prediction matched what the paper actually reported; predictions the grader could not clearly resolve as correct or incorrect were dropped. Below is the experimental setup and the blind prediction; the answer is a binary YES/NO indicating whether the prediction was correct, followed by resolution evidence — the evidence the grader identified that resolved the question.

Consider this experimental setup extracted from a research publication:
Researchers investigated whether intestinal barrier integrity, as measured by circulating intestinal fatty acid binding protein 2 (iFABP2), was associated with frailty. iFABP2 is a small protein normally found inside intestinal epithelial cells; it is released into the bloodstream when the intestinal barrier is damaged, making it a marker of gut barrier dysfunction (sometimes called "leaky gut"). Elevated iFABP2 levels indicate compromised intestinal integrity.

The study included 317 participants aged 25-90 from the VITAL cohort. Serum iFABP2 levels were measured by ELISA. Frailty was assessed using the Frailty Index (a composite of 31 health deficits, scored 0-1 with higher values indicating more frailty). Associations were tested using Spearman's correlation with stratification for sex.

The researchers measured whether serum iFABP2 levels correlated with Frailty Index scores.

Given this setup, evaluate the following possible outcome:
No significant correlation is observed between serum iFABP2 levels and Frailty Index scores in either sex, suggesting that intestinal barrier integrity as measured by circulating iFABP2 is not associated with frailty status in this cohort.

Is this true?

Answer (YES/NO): YES